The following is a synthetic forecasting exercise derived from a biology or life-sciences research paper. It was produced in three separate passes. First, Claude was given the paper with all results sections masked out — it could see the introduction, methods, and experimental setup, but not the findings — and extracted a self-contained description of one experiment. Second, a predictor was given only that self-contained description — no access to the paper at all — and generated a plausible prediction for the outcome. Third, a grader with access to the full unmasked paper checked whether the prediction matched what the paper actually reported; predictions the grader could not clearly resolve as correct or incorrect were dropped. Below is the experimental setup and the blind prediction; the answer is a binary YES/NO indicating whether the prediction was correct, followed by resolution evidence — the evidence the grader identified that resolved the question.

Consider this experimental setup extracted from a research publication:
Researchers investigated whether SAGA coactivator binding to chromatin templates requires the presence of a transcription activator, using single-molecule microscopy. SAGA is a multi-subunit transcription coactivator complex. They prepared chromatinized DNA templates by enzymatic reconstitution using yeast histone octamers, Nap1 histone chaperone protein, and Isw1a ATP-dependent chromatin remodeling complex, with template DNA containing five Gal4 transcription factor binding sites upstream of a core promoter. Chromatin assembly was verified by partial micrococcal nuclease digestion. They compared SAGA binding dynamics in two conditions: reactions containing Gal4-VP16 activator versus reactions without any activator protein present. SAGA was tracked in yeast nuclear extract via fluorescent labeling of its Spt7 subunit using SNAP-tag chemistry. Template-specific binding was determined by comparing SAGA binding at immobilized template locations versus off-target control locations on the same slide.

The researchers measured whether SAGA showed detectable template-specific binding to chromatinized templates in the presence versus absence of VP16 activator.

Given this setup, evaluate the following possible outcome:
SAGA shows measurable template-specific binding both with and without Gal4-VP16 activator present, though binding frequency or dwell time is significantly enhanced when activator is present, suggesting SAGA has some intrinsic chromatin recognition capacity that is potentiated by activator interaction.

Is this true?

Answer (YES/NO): NO